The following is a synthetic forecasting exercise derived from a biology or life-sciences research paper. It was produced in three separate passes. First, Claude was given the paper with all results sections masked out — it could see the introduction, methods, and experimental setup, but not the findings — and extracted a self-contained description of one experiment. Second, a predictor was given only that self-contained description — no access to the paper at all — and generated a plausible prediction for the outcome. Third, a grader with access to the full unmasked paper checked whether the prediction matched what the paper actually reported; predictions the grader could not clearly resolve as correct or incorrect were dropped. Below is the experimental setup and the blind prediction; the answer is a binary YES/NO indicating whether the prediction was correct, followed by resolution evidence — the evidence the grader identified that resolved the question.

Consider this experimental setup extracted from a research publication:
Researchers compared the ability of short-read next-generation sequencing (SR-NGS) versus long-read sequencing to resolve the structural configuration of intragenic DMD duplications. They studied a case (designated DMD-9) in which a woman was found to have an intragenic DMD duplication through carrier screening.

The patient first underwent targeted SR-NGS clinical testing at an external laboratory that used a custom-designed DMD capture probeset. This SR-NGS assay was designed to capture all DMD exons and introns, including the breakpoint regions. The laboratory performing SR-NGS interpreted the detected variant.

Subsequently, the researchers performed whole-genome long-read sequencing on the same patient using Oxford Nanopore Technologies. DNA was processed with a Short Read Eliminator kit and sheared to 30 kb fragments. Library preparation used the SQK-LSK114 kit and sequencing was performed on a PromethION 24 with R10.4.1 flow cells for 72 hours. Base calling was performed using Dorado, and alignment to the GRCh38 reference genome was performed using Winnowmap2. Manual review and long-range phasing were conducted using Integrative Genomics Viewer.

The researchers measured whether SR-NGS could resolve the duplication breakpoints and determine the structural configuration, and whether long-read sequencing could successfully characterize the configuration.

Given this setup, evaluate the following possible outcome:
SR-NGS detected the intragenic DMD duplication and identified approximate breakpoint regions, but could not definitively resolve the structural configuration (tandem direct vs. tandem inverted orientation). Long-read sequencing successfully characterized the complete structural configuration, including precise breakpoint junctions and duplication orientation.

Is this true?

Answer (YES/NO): NO